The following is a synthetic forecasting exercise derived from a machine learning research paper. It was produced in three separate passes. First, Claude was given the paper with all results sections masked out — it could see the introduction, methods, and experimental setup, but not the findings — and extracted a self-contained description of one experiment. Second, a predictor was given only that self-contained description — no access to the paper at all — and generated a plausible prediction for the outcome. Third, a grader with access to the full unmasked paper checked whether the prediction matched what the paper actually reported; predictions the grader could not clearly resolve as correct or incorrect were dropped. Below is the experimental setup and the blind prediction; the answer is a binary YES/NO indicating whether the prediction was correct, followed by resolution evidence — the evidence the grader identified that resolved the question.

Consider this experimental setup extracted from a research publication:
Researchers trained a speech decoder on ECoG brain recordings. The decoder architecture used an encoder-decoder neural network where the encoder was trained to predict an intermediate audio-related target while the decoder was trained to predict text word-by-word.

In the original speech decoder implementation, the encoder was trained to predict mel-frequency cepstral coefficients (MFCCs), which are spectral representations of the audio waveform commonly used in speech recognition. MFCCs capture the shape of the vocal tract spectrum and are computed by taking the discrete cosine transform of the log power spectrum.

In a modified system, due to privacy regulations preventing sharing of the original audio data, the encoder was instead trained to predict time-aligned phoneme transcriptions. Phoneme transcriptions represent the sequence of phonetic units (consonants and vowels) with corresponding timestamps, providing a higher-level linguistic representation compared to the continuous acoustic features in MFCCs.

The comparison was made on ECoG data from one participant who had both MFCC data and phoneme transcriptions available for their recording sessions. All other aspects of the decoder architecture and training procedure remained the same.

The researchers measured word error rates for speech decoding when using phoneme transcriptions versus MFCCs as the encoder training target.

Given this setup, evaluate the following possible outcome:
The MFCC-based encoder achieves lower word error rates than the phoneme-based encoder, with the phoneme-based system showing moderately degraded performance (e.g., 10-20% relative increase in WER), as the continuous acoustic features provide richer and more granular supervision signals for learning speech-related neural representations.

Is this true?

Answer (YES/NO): NO